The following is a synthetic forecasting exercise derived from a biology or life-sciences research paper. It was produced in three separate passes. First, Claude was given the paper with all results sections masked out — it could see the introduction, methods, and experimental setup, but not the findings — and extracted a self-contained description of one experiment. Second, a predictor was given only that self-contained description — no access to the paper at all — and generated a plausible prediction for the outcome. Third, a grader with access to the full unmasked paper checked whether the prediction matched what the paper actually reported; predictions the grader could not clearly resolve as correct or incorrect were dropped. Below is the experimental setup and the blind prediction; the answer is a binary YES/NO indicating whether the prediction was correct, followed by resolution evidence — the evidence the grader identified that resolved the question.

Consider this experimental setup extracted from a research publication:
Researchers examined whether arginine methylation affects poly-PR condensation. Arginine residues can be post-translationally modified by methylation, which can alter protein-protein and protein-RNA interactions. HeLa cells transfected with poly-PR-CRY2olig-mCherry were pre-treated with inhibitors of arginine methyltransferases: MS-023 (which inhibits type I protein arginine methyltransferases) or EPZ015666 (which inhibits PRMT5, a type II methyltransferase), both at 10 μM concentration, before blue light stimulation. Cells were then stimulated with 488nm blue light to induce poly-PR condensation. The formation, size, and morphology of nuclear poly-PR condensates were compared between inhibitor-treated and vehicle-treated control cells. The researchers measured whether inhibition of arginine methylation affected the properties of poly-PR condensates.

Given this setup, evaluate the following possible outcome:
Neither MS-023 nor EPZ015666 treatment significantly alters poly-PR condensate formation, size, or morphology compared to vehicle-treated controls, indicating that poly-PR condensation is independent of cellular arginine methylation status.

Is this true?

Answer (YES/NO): NO